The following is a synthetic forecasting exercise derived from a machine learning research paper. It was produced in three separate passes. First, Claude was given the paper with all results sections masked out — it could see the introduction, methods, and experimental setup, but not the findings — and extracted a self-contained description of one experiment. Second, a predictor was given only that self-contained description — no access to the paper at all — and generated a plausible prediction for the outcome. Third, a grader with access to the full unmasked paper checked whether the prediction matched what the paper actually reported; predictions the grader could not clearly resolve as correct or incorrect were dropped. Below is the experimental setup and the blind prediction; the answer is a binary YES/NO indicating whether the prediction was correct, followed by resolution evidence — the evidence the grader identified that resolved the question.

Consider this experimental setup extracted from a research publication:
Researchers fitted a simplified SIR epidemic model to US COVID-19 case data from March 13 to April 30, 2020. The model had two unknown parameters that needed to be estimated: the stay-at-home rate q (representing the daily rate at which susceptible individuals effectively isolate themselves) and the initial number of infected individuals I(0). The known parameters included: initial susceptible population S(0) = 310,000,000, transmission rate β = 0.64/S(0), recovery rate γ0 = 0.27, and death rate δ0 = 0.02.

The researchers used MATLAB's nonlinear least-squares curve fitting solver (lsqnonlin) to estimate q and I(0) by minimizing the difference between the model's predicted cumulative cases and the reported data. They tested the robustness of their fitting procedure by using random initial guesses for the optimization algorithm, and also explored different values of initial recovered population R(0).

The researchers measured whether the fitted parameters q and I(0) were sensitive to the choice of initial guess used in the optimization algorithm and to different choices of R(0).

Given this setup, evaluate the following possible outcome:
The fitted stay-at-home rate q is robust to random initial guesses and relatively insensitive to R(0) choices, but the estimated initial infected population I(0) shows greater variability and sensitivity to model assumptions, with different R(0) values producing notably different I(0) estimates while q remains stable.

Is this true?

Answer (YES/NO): NO